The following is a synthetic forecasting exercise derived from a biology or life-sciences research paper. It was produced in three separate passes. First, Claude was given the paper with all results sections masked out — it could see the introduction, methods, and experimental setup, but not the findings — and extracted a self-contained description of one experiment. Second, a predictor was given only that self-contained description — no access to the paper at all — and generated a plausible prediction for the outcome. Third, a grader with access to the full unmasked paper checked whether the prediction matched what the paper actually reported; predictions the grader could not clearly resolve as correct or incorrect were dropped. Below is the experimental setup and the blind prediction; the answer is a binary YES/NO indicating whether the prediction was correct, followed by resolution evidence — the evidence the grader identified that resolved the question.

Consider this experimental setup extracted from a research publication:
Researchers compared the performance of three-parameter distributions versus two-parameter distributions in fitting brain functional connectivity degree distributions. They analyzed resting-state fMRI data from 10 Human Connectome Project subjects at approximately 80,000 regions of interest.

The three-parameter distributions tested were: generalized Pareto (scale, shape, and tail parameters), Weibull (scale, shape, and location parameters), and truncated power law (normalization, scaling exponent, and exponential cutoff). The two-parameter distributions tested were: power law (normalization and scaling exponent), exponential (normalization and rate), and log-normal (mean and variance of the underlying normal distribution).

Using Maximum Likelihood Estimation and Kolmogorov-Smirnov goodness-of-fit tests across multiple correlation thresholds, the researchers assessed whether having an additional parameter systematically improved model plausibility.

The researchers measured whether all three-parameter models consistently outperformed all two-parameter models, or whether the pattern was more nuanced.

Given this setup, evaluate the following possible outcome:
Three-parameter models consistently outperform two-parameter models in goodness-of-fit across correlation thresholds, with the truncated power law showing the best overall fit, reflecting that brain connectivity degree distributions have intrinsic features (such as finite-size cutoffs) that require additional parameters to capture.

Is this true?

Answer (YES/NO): NO